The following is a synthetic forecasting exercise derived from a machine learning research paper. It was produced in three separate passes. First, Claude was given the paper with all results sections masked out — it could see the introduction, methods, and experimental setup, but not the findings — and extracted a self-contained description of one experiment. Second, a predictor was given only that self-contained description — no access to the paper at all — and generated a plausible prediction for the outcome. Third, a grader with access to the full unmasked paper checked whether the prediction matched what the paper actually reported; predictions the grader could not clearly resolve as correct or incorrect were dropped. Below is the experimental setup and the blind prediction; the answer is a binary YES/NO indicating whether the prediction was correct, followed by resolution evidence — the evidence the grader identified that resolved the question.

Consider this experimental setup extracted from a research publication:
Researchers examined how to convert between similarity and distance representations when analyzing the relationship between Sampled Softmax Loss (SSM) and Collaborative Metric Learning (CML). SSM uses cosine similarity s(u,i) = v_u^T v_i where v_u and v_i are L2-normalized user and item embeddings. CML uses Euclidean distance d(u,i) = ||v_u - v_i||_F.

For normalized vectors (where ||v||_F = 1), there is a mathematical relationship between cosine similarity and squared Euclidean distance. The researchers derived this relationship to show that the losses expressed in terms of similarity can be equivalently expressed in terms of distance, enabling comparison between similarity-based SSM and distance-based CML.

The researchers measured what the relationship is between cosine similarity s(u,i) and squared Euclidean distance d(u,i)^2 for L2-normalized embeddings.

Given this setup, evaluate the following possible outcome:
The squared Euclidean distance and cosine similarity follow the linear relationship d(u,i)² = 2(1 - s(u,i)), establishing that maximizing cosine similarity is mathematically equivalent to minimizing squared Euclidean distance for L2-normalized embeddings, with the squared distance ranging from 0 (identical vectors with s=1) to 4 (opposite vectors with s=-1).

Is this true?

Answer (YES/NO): YES